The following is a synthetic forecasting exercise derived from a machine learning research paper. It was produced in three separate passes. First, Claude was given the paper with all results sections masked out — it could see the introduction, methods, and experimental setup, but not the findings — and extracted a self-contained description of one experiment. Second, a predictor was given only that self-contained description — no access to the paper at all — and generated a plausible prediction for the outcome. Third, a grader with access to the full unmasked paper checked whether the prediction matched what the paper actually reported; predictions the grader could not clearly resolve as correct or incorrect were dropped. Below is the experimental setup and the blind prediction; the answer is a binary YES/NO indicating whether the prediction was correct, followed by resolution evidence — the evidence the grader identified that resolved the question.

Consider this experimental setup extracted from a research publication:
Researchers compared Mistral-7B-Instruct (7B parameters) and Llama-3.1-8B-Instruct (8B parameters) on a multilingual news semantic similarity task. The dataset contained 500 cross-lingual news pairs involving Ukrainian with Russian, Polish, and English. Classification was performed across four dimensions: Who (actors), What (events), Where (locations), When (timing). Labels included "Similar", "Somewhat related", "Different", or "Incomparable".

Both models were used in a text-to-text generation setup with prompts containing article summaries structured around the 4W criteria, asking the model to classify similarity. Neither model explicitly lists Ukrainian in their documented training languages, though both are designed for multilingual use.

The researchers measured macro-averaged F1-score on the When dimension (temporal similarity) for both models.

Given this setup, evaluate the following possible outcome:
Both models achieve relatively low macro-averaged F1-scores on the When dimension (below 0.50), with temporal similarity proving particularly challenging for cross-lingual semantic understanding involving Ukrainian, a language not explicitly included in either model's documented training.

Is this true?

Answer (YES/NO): YES